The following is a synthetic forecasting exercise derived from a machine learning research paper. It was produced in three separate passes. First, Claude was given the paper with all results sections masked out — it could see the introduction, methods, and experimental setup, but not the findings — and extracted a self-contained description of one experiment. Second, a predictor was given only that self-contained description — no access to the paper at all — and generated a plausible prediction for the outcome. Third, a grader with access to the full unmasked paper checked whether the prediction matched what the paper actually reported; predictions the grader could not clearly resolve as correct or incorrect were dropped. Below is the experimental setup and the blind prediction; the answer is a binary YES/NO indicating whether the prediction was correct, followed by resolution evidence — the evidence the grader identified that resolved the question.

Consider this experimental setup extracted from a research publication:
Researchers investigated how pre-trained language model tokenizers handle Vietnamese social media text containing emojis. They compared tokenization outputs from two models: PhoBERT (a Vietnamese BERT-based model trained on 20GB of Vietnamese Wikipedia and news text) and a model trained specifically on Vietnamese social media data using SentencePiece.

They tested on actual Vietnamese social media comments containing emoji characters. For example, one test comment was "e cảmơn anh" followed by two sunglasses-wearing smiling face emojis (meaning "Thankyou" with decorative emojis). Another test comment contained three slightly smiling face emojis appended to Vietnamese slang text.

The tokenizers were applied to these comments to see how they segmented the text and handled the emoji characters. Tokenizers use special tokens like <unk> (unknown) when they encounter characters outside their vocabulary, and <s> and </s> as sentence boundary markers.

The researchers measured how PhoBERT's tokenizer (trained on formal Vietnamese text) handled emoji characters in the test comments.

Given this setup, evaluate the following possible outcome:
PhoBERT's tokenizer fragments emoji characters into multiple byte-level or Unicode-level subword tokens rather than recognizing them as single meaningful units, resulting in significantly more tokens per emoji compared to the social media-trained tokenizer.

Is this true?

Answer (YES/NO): NO